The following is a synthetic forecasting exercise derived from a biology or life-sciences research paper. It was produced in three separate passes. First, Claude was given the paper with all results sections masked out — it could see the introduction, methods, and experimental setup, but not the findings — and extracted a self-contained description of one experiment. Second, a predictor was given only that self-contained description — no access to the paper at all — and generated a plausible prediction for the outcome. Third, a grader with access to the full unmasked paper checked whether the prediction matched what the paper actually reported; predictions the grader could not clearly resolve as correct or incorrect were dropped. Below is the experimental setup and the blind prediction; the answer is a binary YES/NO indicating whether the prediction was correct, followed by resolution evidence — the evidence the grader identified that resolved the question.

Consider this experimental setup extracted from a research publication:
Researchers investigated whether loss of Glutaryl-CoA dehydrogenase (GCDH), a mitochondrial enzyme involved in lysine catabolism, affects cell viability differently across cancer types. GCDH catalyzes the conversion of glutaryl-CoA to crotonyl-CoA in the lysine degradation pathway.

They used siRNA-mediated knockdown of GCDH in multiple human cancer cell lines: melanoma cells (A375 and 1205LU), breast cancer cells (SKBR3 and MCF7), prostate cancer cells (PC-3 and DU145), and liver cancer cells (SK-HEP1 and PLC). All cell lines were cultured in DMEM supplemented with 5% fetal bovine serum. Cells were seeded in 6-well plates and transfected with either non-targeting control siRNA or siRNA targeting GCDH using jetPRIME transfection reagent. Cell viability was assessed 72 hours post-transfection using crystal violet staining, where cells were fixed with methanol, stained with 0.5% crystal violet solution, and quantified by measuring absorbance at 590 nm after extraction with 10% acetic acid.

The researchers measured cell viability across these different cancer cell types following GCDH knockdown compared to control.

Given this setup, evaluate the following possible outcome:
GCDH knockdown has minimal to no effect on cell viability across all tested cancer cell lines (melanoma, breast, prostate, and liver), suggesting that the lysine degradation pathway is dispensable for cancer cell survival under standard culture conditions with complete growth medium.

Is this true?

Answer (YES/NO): NO